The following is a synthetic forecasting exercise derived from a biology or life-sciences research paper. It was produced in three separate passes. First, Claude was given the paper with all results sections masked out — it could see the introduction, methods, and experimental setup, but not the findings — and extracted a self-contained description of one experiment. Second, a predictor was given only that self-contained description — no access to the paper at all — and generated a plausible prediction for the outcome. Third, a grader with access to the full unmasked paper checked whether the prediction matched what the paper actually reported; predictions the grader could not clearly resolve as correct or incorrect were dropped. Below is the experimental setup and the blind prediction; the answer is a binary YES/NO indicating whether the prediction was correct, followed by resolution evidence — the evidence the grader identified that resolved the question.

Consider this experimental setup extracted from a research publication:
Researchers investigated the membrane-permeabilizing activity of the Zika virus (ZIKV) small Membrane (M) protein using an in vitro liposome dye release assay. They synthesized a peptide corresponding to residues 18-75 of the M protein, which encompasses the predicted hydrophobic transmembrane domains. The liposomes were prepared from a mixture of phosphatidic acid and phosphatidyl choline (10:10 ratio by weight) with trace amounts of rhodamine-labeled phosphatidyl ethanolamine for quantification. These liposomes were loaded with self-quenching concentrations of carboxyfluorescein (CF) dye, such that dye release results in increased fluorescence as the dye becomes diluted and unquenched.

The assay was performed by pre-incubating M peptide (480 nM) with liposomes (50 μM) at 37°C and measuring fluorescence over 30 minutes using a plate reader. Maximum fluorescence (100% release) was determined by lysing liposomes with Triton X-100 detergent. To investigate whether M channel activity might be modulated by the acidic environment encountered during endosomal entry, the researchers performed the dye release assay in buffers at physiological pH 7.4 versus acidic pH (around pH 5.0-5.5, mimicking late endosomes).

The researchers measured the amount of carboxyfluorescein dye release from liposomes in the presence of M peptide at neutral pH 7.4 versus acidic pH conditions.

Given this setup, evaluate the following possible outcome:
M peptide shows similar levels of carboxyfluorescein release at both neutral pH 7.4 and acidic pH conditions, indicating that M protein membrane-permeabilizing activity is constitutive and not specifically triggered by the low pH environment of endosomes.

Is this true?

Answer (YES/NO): NO